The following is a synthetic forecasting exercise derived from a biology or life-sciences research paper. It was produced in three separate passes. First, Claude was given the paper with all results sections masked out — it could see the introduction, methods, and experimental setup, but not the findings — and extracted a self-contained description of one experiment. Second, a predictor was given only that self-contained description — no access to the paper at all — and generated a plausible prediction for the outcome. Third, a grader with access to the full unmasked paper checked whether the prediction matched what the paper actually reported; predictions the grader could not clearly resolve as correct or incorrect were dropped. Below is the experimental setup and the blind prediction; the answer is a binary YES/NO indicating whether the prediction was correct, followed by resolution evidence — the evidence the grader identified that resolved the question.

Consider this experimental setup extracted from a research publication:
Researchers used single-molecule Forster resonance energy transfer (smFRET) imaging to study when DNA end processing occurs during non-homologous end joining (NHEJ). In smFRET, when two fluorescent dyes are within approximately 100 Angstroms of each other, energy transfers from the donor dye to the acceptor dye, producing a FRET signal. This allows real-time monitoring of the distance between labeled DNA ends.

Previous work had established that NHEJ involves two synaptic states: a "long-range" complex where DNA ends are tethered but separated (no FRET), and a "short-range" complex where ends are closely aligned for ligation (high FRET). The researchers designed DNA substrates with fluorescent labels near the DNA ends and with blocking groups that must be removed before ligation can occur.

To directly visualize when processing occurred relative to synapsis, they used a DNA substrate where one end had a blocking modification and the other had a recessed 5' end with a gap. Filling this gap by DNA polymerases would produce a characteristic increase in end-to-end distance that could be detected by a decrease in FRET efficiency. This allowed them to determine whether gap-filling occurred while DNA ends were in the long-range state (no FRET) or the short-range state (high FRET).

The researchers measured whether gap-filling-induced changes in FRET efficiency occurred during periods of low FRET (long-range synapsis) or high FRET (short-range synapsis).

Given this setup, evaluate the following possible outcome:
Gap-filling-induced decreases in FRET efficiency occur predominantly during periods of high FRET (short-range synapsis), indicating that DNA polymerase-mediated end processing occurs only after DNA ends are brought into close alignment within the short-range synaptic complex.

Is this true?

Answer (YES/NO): YES